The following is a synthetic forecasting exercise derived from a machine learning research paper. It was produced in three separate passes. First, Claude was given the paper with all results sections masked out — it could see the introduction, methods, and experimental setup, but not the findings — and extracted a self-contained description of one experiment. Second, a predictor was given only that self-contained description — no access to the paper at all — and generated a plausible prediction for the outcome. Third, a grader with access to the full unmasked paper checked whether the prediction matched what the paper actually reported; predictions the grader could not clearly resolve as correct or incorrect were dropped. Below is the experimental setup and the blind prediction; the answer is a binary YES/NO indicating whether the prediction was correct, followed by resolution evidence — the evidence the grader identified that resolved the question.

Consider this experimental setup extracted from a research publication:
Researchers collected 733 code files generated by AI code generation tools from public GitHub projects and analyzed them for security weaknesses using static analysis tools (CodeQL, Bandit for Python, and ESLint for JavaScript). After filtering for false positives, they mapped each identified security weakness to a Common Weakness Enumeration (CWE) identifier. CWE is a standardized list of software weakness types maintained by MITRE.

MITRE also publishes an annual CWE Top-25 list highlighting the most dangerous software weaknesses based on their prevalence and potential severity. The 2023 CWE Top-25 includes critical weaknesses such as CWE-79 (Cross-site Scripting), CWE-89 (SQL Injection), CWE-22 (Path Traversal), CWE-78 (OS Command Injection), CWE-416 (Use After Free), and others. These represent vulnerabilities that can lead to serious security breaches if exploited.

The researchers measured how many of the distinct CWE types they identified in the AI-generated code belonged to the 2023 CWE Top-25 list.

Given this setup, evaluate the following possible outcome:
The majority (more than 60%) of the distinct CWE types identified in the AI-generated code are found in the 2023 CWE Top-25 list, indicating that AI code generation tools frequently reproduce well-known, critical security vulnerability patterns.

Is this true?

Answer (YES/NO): NO